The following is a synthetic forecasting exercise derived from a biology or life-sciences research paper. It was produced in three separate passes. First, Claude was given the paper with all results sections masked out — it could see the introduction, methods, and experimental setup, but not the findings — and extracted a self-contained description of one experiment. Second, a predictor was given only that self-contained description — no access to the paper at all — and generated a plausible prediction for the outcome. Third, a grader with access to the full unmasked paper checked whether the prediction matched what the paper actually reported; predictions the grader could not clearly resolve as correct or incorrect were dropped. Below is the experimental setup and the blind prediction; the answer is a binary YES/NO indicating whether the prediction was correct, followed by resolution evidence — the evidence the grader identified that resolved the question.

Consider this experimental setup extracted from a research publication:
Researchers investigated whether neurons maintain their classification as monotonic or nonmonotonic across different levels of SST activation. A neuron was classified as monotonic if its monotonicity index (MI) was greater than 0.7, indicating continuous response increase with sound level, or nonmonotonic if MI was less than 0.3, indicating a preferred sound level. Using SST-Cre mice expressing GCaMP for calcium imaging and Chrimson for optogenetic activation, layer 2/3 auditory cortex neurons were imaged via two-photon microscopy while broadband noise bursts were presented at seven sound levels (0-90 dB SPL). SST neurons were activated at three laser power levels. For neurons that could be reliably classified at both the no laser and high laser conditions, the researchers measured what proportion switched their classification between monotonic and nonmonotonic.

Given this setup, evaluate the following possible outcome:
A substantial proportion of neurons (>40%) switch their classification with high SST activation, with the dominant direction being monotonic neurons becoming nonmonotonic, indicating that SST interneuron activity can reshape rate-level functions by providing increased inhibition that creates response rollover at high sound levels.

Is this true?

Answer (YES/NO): NO